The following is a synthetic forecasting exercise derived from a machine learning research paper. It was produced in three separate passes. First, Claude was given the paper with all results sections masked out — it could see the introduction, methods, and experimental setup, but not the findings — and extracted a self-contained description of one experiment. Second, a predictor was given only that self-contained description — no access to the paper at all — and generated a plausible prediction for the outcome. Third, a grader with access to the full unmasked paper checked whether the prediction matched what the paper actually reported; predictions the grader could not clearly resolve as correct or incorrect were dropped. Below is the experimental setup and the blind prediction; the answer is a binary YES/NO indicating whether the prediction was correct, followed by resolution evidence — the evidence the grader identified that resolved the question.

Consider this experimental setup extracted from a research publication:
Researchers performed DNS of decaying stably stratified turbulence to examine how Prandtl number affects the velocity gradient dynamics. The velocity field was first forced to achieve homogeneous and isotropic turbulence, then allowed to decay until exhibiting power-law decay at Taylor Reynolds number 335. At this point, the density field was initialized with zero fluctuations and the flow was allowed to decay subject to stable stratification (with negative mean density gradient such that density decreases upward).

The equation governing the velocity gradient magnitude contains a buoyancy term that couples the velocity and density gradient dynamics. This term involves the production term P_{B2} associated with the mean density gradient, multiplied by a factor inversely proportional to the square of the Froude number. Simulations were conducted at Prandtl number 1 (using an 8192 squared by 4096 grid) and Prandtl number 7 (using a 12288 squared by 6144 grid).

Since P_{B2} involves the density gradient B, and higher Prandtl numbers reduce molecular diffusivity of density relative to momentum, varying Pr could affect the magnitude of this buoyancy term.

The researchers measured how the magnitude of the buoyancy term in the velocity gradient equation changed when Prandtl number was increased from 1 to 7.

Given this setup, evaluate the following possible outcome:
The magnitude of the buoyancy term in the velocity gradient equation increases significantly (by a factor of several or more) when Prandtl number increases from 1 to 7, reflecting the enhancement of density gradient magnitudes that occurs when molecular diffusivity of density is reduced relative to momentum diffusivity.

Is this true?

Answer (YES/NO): YES